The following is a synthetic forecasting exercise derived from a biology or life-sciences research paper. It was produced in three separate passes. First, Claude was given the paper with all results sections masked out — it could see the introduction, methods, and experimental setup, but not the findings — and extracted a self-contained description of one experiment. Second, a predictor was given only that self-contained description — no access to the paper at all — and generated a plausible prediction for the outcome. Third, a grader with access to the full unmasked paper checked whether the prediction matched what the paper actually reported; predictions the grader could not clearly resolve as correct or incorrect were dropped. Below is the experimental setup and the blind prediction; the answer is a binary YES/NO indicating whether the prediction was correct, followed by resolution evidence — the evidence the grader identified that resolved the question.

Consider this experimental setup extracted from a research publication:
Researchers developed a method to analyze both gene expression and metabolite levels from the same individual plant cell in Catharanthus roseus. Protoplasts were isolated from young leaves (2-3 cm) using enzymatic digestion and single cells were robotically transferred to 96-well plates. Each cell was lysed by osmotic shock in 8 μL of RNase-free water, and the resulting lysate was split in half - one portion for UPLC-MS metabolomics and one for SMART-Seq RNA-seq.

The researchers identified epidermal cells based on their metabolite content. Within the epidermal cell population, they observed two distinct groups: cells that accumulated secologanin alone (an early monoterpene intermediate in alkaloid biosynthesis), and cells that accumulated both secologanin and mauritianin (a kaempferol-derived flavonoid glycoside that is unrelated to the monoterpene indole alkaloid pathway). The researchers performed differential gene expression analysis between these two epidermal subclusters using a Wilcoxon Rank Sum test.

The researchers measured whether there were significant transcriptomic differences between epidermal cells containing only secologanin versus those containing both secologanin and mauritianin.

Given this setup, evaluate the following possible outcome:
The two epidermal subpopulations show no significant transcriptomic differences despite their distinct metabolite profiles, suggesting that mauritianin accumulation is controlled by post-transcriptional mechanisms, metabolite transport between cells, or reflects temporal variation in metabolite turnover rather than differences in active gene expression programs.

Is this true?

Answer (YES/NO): NO